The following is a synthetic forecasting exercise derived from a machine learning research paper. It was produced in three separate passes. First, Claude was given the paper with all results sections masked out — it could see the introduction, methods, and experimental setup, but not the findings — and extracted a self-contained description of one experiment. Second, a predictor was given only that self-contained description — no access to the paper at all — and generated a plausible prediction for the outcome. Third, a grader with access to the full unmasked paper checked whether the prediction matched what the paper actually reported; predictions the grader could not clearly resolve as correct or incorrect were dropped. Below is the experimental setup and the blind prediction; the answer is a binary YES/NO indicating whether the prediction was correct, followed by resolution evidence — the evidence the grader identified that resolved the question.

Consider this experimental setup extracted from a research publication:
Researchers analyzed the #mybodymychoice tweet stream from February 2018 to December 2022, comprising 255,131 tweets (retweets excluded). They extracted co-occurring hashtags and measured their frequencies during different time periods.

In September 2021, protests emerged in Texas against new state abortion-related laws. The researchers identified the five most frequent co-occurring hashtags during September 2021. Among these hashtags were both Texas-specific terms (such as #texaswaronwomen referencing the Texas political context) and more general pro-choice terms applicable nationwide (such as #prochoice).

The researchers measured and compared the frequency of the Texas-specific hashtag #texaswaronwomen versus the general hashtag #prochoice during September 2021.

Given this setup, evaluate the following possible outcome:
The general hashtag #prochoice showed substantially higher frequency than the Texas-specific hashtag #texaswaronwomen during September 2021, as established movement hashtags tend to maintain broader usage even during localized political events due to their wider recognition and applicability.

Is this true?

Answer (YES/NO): NO